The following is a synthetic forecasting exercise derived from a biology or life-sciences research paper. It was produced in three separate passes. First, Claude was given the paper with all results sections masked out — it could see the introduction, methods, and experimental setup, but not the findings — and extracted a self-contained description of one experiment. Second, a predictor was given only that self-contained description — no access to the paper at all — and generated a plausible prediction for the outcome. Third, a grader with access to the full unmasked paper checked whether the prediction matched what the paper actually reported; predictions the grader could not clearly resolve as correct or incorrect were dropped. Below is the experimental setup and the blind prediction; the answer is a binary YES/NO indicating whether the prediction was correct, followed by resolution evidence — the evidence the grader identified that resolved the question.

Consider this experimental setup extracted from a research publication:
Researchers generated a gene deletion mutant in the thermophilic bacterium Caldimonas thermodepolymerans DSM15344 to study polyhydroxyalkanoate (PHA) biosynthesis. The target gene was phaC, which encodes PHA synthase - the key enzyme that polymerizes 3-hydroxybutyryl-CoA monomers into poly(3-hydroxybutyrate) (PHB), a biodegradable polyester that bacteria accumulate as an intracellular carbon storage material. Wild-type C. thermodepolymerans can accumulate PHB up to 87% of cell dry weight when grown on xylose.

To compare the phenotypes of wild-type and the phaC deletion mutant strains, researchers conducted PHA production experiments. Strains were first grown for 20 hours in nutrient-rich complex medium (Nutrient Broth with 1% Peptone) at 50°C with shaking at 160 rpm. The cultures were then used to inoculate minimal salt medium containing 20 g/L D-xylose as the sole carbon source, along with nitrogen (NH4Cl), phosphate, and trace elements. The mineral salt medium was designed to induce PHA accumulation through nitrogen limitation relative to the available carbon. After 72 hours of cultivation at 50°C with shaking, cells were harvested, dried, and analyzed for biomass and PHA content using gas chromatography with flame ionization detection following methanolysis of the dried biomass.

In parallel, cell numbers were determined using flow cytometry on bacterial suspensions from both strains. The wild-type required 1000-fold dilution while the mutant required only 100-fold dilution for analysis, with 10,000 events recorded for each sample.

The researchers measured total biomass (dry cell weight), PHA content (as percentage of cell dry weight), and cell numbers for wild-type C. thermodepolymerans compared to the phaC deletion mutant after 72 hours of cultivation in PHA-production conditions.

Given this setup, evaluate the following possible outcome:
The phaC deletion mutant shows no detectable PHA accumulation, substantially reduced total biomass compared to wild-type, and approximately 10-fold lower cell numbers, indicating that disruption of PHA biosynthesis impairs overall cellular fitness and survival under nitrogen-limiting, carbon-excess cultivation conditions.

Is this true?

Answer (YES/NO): YES